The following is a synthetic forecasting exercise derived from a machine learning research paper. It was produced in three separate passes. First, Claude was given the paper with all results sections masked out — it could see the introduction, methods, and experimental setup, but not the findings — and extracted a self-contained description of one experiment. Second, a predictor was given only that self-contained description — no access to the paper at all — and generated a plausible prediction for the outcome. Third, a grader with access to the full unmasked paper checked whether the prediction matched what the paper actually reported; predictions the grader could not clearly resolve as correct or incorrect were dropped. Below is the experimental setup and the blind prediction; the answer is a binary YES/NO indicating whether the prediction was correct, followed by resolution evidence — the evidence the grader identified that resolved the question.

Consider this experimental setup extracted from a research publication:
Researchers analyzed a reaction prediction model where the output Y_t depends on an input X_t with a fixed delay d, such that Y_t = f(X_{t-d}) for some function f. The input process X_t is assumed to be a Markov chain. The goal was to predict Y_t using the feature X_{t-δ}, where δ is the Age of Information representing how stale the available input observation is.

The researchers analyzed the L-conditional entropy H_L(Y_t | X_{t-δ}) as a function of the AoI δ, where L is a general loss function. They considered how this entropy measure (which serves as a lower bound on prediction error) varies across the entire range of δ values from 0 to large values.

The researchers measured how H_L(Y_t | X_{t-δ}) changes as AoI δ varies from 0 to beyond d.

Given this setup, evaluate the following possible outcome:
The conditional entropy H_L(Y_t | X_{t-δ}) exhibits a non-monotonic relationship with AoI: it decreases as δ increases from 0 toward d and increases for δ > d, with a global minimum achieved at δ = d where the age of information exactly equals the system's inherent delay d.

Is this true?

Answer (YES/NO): YES